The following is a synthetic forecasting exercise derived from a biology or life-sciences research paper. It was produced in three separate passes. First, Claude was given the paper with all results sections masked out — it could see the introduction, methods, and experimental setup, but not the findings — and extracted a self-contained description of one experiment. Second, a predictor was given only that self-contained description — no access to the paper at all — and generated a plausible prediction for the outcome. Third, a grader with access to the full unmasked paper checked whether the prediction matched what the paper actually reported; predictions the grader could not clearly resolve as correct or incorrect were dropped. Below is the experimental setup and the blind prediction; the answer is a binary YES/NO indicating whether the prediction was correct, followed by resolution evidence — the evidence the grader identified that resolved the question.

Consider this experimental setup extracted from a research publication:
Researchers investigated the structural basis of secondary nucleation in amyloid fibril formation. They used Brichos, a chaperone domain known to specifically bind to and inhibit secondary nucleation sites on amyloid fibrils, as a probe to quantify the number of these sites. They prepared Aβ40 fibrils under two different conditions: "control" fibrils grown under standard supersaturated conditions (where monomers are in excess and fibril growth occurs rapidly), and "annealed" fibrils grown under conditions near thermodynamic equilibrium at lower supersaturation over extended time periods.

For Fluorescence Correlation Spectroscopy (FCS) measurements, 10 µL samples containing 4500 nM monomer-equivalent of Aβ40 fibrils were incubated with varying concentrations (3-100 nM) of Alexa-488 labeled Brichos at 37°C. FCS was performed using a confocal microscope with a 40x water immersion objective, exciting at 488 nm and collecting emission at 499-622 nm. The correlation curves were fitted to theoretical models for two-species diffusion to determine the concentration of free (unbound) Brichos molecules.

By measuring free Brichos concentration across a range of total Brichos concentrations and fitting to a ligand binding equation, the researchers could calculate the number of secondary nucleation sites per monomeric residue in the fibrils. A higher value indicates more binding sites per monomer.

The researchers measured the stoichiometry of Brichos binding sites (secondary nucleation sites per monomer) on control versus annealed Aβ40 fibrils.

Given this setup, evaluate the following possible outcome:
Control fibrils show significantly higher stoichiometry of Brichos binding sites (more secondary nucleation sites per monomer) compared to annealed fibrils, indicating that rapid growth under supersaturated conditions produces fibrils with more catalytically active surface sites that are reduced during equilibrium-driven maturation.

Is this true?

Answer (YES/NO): YES